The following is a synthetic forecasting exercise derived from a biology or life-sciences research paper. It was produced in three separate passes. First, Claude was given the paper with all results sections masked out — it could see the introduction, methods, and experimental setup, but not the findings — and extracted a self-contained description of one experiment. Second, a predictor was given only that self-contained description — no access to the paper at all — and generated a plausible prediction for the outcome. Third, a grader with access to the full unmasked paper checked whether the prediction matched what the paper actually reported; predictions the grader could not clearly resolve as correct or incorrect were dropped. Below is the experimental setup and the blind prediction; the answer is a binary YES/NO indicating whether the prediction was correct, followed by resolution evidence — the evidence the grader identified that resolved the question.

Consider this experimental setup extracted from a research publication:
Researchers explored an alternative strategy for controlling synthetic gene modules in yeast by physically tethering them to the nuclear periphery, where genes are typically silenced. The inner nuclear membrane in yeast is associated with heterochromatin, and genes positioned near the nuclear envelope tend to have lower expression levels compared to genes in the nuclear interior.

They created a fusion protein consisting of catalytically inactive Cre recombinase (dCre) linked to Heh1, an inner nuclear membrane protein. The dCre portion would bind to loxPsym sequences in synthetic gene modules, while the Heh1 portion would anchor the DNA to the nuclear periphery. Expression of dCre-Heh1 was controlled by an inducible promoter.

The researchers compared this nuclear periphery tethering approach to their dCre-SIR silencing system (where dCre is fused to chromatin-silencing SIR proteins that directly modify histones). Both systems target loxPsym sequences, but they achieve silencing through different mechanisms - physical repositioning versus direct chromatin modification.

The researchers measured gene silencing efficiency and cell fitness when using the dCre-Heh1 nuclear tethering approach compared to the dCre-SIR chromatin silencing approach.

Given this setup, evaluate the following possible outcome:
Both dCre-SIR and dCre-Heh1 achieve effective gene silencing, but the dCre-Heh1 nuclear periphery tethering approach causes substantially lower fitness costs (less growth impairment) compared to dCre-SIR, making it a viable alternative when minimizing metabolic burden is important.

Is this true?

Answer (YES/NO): NO